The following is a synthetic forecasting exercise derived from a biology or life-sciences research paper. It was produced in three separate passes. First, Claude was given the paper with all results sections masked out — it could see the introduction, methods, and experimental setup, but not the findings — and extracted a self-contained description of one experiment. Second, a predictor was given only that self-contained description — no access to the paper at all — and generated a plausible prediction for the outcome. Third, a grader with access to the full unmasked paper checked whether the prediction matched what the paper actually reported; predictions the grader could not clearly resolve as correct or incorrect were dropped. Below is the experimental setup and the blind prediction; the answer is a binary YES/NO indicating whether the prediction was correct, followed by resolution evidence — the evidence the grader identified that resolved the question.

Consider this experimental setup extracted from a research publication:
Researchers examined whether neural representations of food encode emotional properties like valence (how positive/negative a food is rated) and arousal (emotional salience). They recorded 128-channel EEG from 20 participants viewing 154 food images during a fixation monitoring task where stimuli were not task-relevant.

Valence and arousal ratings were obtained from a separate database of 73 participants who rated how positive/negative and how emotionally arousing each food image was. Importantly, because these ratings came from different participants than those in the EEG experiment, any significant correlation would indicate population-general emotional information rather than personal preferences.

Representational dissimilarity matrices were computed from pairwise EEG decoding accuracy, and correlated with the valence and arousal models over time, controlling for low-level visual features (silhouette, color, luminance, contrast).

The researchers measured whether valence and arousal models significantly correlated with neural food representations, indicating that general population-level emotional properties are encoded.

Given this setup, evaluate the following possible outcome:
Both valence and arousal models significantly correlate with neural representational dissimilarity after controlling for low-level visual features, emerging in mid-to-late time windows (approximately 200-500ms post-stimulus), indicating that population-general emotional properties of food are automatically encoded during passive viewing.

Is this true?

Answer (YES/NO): NO